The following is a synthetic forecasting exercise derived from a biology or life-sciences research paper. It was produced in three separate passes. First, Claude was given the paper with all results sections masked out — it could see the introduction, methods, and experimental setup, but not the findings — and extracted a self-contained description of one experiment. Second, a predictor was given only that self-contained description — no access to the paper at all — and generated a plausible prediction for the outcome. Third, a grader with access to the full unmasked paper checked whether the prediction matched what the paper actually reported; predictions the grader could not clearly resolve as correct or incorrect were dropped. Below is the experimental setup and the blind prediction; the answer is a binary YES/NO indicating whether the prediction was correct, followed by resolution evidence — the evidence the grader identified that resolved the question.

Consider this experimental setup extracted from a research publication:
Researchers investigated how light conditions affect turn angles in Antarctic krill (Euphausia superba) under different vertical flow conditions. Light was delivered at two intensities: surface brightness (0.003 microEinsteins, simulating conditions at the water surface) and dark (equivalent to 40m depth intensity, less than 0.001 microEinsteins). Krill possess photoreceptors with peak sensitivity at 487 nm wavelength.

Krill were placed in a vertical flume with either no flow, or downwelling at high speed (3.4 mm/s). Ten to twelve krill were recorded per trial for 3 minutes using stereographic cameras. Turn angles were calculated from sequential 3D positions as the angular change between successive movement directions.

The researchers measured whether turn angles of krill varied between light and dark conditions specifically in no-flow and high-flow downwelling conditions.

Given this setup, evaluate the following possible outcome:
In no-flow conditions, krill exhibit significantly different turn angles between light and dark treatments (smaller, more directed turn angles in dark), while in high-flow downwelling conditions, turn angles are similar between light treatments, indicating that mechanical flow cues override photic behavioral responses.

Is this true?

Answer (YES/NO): NO